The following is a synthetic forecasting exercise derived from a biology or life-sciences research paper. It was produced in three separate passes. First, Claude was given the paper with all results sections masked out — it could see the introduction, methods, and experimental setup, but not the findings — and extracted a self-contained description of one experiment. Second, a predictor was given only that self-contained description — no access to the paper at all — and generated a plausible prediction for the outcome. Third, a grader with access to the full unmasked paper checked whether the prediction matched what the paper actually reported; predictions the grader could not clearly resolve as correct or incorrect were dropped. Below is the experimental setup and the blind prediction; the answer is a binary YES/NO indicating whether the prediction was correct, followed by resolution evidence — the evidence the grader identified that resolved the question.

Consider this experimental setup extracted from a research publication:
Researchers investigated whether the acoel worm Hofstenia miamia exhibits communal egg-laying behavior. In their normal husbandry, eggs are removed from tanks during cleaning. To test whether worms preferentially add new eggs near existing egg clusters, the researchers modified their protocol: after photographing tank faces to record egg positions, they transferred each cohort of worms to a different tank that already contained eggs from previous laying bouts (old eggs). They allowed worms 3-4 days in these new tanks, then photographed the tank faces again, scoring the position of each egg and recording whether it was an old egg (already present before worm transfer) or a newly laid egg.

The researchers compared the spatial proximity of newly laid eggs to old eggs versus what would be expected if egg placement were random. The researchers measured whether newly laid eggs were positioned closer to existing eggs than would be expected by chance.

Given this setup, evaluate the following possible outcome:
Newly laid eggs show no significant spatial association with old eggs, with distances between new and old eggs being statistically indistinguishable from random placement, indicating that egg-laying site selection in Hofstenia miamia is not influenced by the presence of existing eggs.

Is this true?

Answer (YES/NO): NO